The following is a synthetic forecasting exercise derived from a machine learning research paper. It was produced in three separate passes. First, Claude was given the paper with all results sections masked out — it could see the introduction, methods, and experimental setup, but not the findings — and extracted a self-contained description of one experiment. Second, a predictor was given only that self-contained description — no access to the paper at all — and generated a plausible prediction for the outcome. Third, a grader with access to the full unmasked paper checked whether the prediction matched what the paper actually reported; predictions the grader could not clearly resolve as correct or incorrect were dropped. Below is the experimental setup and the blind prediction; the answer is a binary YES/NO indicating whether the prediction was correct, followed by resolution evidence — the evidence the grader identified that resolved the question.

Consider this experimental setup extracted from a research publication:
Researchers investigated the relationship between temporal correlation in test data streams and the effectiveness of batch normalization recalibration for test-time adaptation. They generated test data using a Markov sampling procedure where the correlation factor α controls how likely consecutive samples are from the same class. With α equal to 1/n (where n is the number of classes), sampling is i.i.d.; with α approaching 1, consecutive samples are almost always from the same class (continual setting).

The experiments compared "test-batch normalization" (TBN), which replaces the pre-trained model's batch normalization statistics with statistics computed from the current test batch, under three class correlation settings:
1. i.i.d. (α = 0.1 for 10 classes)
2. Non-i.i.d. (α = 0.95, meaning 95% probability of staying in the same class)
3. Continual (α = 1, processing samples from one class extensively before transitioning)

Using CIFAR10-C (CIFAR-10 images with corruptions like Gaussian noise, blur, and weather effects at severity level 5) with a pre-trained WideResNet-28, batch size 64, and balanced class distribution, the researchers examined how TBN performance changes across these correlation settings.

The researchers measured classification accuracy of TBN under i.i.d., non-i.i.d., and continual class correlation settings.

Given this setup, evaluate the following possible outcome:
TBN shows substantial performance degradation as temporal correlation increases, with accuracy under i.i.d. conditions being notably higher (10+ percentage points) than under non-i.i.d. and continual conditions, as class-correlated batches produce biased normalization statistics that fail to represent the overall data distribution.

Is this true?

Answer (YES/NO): YES